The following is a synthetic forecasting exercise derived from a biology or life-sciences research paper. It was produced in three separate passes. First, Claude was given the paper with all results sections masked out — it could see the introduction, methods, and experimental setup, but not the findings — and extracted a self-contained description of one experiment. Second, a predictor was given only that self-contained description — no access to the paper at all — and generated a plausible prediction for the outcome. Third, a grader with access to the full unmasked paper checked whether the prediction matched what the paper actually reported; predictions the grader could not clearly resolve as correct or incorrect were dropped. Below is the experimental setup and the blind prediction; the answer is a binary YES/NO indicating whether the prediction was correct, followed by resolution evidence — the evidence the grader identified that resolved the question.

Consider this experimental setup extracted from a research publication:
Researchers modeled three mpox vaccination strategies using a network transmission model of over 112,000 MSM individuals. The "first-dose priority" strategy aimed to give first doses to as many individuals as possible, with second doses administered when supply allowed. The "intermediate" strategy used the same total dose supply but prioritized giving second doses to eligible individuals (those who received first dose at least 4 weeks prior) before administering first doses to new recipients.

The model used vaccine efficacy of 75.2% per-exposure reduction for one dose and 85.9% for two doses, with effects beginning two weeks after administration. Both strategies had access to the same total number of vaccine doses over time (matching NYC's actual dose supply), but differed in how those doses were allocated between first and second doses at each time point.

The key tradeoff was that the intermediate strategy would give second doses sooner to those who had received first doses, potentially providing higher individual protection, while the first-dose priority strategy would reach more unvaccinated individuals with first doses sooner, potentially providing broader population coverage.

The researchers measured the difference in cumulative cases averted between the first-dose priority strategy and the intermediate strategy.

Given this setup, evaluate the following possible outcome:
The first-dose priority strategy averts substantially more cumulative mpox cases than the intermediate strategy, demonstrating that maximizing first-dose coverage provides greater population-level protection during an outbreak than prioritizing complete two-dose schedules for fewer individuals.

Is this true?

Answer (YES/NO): NO